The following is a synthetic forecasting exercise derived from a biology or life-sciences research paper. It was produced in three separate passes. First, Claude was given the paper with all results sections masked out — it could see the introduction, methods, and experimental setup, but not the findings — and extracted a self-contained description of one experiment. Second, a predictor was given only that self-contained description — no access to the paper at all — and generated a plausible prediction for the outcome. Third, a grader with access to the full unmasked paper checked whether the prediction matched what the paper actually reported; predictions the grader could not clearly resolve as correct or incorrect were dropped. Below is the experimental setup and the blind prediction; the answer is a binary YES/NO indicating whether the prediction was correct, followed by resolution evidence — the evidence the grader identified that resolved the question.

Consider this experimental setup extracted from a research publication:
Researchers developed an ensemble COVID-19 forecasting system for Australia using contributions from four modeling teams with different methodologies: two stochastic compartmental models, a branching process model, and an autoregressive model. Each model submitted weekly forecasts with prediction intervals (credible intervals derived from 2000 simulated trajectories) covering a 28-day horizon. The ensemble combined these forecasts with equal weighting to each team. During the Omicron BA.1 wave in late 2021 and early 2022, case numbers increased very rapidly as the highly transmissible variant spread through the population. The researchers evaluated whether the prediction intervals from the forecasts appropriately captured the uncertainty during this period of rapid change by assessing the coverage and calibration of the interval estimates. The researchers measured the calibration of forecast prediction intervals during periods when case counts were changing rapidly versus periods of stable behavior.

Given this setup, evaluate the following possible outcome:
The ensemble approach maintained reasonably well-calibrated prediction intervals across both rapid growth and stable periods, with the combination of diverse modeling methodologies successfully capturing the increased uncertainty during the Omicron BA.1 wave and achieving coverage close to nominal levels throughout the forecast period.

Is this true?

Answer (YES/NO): NO